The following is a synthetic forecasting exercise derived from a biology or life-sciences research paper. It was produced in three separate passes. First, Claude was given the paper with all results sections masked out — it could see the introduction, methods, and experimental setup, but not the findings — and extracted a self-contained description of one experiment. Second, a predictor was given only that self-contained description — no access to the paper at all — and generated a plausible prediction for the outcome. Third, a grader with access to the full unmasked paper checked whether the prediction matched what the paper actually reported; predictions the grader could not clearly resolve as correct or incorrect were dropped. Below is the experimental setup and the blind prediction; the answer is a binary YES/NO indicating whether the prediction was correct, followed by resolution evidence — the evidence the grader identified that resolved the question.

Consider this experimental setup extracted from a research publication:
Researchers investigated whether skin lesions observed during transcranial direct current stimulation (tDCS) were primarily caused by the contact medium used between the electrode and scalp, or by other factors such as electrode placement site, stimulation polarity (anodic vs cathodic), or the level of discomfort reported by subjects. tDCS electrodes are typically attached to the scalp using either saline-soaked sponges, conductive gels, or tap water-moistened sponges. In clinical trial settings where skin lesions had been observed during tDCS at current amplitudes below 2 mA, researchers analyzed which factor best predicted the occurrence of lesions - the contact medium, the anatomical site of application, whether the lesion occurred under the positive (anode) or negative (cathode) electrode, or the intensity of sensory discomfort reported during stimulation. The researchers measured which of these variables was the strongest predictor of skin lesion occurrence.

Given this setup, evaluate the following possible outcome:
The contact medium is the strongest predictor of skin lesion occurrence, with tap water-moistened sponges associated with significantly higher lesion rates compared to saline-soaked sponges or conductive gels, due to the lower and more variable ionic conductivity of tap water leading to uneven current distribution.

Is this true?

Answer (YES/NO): NO